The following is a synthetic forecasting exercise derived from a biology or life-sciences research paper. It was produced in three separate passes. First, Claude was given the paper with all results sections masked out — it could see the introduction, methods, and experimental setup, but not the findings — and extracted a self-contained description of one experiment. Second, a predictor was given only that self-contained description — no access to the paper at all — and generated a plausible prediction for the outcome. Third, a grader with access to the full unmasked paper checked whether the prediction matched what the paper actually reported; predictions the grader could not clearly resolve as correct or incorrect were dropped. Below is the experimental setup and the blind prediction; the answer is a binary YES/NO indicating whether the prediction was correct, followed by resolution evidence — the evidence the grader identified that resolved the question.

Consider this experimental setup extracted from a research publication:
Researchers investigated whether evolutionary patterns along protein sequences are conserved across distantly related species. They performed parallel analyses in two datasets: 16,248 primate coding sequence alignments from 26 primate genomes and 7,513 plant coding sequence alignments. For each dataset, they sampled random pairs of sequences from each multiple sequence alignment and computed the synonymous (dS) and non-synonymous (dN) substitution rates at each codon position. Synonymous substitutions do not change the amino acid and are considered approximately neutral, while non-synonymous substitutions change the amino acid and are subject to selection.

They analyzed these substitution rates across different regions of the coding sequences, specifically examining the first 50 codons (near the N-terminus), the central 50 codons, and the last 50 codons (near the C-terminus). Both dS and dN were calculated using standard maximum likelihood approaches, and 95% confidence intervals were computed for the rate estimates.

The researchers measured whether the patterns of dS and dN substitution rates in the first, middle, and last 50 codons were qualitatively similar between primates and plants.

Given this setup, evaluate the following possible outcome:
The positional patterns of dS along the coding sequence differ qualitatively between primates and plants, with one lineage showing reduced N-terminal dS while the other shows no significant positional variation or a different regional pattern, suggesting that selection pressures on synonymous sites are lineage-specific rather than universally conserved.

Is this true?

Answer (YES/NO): NO